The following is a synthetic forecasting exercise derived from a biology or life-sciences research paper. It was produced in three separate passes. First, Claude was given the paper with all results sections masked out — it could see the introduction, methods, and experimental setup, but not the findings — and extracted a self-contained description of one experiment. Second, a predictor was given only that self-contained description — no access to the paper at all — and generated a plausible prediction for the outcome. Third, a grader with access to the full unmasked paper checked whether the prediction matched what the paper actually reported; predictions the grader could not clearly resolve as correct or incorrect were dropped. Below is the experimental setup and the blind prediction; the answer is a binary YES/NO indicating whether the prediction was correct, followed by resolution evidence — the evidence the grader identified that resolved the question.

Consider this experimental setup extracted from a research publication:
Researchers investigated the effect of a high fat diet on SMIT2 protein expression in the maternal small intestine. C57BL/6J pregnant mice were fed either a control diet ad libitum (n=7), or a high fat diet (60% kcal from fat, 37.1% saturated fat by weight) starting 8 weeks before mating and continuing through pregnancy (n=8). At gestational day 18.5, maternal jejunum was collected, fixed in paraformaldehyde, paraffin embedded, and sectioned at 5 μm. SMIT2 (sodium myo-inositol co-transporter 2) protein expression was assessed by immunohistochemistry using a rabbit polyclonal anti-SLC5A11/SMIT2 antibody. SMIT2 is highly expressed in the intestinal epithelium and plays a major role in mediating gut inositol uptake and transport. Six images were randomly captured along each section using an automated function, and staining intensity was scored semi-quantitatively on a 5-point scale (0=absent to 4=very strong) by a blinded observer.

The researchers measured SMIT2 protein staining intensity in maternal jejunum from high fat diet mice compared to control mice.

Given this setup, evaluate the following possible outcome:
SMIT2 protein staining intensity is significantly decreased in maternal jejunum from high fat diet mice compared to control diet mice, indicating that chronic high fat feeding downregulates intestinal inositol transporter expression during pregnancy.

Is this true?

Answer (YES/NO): NO